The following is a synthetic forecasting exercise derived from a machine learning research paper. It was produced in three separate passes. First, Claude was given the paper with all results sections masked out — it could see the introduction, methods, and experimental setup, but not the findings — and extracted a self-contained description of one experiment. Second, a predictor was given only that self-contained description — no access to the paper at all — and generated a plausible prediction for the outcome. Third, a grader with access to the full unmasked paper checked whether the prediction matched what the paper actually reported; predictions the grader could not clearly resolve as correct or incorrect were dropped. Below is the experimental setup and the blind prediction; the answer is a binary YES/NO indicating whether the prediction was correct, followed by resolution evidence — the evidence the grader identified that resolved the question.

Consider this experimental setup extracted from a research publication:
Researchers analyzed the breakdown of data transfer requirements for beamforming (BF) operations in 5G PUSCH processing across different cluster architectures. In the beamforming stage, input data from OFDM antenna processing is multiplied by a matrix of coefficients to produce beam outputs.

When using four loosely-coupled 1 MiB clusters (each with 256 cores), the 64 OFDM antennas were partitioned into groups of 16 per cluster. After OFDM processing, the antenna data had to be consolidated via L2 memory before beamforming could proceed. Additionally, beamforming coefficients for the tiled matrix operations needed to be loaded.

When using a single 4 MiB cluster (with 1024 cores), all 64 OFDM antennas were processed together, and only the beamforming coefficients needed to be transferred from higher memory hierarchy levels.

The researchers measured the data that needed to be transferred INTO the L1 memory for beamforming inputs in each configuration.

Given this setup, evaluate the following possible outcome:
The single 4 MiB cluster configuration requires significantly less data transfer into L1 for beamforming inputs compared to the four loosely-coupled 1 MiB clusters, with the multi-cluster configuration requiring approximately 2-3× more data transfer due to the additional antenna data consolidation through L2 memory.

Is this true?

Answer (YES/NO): NO